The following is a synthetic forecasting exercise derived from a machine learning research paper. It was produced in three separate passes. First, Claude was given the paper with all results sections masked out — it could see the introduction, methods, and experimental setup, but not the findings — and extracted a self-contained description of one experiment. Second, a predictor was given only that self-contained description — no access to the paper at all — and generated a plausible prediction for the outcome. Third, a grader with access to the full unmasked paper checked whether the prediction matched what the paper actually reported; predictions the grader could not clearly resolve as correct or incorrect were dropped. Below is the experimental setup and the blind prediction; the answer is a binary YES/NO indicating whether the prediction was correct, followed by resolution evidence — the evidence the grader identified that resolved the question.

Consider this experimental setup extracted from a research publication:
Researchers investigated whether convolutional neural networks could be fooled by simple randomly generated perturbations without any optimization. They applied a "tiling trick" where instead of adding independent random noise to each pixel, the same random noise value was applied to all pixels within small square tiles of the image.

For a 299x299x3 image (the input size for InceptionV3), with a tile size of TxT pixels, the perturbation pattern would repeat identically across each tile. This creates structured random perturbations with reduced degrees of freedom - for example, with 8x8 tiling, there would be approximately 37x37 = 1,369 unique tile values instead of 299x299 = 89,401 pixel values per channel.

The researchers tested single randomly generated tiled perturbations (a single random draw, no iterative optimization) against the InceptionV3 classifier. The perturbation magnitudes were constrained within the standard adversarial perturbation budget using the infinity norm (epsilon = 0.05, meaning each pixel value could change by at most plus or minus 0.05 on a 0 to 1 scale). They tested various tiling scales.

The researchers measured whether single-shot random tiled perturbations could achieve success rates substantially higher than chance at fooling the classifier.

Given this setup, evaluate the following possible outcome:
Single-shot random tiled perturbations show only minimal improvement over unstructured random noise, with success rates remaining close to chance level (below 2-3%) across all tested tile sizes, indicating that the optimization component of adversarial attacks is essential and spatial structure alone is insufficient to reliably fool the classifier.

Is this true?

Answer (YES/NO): NO